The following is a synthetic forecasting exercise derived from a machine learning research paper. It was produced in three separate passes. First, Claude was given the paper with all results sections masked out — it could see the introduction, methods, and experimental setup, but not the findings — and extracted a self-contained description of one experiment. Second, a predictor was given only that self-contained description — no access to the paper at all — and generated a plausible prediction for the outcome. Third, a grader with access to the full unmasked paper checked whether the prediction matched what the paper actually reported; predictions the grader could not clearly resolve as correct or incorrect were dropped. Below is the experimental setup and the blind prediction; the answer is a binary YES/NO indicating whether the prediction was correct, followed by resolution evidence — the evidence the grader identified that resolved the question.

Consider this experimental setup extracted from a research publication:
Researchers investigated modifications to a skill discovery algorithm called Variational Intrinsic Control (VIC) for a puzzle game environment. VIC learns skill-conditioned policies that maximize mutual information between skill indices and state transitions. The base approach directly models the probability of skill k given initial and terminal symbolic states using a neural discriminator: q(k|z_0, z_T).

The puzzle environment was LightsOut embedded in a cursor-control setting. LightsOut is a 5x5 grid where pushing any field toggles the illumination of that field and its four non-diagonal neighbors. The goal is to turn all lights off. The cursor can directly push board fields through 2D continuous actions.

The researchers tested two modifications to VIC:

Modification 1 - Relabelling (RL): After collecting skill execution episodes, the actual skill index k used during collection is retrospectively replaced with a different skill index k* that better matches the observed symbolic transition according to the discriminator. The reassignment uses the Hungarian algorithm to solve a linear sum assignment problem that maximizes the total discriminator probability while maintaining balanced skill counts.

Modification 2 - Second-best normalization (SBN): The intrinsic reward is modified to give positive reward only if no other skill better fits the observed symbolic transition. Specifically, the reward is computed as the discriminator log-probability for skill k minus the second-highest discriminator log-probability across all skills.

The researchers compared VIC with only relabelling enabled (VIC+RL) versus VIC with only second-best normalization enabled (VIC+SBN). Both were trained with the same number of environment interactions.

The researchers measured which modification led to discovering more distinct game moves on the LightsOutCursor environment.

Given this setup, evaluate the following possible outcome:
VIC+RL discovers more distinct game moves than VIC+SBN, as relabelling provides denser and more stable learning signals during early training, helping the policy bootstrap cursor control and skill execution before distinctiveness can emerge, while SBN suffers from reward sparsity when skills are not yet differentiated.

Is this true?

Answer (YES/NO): YES